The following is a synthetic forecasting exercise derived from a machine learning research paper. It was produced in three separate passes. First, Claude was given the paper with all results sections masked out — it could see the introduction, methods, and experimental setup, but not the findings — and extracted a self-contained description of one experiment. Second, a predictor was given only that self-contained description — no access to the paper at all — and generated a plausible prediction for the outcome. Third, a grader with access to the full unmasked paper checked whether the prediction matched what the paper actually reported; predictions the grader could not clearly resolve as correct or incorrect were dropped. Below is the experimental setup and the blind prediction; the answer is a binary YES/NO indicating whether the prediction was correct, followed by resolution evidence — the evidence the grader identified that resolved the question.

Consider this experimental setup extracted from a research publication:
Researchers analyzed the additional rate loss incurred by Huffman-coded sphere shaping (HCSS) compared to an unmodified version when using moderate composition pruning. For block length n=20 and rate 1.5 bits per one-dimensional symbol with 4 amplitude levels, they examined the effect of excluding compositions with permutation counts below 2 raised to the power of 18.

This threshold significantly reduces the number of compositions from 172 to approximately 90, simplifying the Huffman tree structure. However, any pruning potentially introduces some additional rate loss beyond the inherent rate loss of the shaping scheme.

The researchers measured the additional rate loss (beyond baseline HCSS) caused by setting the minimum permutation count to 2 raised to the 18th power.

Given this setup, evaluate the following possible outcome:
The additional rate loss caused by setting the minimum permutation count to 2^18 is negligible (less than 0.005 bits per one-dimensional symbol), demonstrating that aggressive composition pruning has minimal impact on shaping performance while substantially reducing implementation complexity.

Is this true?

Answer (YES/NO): YES